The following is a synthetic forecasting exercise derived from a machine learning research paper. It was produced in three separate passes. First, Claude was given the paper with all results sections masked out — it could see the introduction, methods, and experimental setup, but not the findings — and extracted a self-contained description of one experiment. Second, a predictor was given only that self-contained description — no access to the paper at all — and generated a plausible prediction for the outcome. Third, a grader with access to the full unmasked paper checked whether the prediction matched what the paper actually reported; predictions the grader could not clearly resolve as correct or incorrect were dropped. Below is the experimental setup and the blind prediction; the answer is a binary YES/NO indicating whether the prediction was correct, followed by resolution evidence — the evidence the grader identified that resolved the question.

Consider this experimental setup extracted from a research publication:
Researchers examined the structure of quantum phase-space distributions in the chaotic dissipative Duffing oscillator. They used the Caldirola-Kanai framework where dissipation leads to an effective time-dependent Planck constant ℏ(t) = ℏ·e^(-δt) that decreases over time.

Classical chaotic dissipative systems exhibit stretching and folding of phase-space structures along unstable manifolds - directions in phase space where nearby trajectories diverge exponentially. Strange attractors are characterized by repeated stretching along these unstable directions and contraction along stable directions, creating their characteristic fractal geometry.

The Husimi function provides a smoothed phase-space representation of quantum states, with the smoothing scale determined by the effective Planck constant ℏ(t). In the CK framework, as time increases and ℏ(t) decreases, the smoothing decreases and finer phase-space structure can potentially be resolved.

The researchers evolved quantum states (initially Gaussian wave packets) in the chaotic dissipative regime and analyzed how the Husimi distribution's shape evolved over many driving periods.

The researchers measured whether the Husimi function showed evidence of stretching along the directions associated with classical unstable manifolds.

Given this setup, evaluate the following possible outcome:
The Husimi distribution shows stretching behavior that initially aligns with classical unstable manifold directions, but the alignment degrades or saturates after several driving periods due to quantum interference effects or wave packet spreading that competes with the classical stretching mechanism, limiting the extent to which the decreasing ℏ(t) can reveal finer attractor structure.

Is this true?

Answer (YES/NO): NO